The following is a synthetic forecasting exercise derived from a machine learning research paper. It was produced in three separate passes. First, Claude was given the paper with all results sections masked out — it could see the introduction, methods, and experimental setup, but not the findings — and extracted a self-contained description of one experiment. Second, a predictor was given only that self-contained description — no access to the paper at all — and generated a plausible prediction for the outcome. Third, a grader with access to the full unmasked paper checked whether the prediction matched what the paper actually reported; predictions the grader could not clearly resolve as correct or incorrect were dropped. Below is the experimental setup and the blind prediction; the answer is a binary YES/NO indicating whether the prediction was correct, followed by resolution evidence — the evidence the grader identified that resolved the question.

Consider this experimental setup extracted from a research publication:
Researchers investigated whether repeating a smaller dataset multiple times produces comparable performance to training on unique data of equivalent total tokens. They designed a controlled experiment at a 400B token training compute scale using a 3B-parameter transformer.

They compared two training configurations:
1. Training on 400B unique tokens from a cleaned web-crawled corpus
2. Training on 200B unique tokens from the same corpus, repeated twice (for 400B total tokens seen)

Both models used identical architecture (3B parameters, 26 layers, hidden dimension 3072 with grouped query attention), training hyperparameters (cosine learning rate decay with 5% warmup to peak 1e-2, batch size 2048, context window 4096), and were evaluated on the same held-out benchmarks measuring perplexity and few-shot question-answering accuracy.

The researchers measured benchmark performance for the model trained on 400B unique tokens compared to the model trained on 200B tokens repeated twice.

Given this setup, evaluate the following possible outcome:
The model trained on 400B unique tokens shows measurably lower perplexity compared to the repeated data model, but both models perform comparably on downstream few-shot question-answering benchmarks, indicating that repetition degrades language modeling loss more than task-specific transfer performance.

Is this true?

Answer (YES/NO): NO